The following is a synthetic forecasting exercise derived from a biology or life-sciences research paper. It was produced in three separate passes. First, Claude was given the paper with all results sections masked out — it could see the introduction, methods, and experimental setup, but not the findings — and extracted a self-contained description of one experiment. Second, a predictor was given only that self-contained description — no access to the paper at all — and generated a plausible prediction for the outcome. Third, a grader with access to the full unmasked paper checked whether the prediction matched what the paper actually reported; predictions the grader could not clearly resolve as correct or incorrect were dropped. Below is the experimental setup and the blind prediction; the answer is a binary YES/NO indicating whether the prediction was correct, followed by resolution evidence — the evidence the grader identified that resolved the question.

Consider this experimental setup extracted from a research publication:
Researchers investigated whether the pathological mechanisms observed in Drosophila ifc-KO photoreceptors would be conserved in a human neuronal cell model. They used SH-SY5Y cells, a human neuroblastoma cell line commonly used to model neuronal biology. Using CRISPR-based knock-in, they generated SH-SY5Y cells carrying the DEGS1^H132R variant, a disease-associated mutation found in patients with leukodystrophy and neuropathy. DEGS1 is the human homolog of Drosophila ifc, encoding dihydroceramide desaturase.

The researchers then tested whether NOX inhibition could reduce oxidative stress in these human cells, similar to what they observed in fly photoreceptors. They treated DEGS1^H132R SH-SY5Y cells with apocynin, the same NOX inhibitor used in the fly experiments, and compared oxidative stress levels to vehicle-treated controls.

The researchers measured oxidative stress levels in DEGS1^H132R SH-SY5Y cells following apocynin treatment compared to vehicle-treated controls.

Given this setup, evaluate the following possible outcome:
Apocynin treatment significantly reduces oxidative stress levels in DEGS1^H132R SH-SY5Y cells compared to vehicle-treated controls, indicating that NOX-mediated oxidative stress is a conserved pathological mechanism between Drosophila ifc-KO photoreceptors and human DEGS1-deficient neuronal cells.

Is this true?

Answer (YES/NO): YES